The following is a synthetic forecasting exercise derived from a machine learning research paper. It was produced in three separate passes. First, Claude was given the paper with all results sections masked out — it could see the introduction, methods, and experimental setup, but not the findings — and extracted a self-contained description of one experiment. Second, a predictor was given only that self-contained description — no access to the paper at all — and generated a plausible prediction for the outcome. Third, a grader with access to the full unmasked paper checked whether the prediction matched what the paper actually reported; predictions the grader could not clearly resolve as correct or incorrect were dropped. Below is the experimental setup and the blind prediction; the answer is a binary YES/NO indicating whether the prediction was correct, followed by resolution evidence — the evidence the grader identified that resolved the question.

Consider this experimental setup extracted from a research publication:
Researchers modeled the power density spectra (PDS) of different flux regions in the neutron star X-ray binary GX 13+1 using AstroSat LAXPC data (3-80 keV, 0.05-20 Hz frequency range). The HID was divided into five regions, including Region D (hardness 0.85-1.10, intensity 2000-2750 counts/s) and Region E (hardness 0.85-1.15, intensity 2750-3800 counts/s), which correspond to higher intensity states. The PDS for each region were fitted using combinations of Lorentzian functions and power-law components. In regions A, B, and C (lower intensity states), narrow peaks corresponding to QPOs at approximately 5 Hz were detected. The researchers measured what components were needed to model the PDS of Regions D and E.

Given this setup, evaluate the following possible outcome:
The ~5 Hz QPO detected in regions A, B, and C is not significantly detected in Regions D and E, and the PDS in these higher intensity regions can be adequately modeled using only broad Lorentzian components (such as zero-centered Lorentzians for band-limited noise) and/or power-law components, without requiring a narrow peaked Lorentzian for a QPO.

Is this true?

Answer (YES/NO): YES